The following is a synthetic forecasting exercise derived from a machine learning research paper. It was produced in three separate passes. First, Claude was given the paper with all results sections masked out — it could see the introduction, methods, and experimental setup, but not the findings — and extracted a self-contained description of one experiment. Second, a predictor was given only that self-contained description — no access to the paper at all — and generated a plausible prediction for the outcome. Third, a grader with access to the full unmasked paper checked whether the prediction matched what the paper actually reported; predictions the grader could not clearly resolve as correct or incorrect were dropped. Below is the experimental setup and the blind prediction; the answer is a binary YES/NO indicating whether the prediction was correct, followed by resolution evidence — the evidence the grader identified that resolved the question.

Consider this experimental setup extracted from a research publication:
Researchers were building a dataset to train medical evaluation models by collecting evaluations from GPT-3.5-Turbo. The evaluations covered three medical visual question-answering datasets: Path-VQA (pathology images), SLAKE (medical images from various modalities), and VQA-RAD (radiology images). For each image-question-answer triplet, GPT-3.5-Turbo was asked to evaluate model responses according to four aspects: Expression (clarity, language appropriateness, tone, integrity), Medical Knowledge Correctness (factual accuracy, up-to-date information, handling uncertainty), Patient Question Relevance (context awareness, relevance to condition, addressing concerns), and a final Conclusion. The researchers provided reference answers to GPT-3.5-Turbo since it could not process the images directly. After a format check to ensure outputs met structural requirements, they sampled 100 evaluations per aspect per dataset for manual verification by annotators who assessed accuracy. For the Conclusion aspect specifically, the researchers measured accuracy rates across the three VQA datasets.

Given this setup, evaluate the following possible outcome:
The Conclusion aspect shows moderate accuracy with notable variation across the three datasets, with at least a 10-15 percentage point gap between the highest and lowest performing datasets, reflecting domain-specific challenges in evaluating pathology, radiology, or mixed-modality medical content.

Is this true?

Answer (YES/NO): NO